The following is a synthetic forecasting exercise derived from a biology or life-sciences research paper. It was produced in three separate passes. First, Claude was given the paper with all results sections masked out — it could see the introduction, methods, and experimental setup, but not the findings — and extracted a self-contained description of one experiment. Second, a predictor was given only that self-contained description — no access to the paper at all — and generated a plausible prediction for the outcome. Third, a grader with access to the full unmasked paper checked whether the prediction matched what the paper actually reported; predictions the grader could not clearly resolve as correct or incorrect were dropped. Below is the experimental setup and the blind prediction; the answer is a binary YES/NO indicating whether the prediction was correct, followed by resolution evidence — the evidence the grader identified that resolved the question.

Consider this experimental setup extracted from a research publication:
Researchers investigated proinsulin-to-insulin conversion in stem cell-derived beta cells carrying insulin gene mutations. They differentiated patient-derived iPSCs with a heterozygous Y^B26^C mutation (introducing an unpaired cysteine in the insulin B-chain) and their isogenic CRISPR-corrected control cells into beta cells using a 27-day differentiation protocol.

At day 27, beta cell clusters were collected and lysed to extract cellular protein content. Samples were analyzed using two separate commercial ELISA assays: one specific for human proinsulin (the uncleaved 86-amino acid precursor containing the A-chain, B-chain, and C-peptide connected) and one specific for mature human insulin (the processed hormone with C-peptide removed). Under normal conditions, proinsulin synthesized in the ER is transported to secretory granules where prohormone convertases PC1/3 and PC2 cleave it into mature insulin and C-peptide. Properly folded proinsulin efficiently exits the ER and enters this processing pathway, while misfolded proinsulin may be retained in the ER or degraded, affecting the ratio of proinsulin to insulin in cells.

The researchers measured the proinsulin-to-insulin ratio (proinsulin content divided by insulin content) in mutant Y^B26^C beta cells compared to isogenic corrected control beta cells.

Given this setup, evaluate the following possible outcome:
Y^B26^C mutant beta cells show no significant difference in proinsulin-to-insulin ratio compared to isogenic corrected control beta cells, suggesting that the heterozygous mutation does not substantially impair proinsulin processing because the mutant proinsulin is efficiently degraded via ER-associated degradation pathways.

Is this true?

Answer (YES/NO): NO